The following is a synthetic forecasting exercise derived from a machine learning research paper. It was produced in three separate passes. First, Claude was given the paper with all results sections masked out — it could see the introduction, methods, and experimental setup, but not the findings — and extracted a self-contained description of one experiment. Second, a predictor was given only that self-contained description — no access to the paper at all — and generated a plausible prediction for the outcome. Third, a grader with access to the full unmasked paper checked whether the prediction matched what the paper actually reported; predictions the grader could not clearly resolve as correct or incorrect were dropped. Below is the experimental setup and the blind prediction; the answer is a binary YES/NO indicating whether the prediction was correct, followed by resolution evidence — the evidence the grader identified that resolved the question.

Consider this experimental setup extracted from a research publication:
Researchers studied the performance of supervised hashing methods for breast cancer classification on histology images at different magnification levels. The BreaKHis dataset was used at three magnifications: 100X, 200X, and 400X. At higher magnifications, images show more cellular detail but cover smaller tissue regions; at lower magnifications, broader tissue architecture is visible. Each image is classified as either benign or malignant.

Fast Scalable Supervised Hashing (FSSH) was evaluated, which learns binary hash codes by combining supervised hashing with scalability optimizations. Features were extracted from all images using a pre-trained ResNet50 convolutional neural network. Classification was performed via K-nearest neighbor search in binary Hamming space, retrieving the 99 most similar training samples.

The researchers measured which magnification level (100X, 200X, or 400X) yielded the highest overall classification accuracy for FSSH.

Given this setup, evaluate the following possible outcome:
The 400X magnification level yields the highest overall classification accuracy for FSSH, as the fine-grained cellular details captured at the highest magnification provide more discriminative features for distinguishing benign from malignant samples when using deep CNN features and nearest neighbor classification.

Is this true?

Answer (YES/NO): NO